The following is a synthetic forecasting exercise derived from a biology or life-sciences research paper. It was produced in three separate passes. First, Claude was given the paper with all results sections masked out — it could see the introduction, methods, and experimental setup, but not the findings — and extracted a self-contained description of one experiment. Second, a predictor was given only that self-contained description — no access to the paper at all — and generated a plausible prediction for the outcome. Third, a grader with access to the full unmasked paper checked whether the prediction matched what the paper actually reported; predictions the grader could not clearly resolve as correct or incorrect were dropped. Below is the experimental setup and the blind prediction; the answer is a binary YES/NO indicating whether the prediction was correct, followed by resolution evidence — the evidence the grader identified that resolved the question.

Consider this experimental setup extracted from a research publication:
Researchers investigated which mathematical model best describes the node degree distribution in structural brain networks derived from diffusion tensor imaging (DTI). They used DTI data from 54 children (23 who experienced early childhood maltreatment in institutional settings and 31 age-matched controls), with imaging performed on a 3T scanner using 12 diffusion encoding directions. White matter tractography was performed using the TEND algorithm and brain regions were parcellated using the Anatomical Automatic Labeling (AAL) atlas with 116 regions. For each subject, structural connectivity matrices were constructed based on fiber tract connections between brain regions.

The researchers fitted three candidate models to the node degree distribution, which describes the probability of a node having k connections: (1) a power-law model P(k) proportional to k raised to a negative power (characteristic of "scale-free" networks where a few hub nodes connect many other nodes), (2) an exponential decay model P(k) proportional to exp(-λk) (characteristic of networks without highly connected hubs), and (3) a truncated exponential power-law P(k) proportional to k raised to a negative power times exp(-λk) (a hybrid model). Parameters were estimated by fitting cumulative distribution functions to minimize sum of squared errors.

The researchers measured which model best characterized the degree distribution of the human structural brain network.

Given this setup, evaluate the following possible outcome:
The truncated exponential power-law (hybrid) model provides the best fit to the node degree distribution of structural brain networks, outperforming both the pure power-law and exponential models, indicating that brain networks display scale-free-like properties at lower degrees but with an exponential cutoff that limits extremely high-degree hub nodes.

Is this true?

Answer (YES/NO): NO